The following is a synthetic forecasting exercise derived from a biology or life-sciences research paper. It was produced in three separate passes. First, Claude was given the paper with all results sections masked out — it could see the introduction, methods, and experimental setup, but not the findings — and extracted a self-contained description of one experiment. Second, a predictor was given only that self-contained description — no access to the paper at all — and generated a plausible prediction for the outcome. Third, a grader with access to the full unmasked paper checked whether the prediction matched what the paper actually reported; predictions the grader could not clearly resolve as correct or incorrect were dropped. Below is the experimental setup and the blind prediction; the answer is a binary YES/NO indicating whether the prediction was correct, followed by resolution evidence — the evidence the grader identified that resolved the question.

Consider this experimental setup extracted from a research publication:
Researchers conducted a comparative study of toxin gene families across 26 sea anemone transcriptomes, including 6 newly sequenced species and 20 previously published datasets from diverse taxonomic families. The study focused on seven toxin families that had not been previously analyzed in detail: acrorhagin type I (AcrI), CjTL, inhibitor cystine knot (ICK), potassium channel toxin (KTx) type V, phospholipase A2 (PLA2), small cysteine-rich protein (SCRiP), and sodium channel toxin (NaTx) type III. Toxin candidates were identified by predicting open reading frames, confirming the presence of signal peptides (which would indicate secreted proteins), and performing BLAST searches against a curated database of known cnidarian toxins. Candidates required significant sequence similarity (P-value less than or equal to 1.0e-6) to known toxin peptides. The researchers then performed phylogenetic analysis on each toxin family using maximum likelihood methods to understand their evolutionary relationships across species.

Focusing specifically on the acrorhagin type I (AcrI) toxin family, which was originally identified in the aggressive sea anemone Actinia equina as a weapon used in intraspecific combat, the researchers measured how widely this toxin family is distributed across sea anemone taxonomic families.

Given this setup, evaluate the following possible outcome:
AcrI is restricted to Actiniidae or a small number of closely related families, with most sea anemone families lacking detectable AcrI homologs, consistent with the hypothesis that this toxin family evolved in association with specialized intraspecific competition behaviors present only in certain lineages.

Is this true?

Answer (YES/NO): NO